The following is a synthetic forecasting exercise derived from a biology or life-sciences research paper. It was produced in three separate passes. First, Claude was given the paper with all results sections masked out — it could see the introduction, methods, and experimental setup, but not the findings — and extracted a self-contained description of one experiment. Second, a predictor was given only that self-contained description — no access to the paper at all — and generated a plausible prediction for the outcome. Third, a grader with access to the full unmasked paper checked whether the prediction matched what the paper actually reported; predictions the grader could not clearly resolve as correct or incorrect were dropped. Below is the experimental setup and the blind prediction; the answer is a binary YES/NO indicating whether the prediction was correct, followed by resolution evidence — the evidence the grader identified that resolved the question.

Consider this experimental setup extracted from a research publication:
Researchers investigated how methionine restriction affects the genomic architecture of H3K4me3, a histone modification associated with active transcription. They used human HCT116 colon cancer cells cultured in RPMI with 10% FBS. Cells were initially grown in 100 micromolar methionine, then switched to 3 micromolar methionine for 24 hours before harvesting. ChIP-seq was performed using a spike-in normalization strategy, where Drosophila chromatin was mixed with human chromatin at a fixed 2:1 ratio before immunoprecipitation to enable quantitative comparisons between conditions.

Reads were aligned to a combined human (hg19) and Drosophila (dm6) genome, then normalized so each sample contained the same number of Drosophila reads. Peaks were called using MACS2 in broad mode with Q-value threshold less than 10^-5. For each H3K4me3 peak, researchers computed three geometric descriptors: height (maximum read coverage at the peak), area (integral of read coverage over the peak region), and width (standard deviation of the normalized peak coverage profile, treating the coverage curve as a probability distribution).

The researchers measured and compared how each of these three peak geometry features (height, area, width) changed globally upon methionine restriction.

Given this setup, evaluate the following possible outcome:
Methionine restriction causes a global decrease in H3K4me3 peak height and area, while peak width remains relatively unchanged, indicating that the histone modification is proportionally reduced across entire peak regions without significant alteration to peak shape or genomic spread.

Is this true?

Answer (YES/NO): NO